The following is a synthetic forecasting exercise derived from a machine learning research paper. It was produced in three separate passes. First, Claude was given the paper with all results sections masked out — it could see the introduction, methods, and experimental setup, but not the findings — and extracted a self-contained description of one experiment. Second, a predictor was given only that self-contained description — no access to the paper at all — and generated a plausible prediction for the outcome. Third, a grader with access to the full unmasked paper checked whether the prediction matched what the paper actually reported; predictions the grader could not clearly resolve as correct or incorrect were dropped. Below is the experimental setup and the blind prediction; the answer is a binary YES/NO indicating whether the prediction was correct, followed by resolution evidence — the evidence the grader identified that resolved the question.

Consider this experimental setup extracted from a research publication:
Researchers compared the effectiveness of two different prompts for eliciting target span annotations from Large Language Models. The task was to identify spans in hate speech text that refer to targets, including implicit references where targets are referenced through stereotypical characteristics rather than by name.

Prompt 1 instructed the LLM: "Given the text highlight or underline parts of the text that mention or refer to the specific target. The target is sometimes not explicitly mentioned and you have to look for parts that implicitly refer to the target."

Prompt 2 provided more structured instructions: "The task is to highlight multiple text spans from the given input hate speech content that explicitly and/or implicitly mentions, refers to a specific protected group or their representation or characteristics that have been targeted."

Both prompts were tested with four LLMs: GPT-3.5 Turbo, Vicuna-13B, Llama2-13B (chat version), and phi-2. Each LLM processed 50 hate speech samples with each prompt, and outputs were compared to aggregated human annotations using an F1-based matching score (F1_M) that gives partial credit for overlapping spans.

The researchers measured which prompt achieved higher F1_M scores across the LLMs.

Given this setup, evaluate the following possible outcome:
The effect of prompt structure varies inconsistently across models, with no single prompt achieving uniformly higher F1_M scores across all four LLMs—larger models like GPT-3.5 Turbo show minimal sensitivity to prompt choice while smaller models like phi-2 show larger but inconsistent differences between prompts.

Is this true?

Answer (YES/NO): NO